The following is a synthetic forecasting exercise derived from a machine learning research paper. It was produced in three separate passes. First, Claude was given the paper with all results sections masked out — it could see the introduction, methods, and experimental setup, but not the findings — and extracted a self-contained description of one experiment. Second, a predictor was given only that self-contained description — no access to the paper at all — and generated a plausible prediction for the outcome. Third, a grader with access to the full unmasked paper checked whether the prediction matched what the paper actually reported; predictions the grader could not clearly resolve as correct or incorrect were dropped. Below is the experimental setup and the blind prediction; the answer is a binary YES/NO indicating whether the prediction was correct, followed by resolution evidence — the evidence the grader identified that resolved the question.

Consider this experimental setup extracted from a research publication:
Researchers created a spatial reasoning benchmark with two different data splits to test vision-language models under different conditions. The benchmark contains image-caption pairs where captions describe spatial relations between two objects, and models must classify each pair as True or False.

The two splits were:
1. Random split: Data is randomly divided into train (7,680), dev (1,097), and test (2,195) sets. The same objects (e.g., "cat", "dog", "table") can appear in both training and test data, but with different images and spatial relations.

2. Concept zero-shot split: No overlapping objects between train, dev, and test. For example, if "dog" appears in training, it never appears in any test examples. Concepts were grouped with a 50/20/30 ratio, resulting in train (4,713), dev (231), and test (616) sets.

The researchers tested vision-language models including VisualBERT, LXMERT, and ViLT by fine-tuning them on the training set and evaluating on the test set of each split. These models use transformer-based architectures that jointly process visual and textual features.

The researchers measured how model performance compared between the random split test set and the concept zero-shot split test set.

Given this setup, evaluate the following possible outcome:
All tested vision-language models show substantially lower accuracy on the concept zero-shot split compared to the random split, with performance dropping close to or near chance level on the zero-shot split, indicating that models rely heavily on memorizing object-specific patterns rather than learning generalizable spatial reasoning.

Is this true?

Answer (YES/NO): NO